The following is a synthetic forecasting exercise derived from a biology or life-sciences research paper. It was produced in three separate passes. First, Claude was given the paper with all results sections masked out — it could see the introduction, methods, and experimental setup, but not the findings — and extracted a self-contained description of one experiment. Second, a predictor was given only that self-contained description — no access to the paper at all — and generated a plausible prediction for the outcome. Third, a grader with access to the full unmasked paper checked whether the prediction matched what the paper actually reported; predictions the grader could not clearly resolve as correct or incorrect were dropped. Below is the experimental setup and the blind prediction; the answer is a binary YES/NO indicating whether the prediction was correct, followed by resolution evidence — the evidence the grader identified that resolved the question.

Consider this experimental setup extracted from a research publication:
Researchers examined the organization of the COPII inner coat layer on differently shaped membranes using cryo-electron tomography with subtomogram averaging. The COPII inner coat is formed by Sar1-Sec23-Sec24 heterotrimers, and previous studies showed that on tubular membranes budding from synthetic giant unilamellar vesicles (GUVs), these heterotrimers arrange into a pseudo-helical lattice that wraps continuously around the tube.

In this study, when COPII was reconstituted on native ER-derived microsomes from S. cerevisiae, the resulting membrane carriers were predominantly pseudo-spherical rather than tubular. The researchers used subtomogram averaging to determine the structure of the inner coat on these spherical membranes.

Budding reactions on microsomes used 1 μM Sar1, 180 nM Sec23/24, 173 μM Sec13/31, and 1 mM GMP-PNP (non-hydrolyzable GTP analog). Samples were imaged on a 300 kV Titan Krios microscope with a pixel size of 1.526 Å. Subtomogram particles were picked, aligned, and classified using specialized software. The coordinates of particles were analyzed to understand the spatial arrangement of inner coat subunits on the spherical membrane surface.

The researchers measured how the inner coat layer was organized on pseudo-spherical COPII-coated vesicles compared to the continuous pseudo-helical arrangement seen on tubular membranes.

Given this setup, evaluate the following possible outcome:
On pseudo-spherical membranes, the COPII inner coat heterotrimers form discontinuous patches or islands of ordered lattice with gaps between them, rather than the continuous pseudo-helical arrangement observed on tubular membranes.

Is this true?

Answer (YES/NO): YES